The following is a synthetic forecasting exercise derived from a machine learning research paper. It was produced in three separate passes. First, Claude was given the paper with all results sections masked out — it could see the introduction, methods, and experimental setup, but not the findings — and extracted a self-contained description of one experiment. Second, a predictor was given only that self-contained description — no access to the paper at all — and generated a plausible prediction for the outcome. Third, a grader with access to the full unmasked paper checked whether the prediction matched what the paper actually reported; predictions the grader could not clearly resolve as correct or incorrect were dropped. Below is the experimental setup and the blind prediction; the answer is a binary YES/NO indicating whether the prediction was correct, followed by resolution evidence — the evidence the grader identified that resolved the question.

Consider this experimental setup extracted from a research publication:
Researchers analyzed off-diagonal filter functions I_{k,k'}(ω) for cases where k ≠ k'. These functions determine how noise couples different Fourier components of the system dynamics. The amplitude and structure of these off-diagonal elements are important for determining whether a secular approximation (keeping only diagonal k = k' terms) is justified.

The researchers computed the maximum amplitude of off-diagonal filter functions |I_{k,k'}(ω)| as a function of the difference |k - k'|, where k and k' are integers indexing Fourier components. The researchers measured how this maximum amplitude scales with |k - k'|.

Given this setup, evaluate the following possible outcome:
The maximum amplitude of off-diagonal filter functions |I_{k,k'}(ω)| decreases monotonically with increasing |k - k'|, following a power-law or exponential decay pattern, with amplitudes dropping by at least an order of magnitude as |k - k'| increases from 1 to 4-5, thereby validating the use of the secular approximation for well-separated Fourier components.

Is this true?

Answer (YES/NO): NO